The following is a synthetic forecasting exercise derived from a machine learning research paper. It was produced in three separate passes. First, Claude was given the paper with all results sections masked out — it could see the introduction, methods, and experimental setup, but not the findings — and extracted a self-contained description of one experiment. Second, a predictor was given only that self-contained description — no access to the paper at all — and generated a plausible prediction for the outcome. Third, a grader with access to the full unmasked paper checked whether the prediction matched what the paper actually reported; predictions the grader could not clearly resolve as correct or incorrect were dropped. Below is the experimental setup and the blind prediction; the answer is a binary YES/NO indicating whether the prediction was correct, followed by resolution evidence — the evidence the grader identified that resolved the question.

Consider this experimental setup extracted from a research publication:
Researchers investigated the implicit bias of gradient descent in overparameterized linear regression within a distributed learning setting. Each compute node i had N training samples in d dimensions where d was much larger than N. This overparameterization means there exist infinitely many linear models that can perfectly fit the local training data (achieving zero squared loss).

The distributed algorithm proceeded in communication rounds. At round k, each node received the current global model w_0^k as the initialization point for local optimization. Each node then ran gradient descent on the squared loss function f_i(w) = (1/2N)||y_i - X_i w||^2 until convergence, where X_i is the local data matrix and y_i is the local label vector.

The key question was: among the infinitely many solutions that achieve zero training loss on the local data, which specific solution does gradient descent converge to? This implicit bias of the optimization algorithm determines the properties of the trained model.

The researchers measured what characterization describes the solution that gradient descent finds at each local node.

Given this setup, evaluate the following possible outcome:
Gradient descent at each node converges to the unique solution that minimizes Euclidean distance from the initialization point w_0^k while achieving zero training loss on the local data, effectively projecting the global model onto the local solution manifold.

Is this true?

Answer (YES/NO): YES